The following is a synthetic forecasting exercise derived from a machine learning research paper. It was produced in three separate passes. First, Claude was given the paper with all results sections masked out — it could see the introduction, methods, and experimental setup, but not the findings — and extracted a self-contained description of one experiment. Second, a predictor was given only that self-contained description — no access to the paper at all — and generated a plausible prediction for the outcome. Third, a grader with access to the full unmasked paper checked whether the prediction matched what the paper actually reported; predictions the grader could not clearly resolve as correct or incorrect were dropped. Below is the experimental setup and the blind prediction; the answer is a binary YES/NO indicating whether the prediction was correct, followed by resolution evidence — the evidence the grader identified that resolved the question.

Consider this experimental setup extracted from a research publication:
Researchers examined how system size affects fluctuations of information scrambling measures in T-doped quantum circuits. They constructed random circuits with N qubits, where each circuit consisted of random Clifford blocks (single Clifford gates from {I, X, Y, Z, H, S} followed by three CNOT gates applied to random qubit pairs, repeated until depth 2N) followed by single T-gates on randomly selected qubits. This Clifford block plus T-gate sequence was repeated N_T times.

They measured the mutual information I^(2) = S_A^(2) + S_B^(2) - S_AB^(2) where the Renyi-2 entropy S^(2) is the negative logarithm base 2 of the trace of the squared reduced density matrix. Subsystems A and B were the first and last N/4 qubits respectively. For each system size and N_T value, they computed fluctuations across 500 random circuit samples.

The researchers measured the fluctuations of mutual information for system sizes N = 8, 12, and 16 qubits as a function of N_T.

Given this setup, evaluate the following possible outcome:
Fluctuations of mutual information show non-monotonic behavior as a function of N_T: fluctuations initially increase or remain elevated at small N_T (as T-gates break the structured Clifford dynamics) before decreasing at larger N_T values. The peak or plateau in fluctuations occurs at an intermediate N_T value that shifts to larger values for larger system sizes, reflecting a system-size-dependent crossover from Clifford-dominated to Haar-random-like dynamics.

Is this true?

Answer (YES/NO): NO